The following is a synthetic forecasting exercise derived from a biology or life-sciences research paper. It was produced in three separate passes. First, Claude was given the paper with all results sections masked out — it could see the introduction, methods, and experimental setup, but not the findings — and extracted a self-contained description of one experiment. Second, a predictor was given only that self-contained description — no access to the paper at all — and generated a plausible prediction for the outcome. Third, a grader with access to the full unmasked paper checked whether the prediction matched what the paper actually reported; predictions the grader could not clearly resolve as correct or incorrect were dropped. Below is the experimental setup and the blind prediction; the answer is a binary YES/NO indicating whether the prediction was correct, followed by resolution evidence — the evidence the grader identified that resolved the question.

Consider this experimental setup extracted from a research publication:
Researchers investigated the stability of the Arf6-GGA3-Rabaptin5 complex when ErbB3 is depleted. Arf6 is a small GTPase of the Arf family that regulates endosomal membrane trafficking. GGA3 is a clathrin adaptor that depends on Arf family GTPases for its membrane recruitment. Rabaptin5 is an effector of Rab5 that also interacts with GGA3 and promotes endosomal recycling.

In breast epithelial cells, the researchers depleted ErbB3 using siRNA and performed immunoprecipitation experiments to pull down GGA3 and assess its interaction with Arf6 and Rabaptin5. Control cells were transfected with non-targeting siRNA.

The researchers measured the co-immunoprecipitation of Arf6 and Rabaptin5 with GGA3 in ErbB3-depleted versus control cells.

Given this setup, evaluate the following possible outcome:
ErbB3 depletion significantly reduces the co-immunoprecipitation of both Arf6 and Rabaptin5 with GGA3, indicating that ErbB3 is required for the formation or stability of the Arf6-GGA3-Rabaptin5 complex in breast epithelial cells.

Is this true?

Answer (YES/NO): YES